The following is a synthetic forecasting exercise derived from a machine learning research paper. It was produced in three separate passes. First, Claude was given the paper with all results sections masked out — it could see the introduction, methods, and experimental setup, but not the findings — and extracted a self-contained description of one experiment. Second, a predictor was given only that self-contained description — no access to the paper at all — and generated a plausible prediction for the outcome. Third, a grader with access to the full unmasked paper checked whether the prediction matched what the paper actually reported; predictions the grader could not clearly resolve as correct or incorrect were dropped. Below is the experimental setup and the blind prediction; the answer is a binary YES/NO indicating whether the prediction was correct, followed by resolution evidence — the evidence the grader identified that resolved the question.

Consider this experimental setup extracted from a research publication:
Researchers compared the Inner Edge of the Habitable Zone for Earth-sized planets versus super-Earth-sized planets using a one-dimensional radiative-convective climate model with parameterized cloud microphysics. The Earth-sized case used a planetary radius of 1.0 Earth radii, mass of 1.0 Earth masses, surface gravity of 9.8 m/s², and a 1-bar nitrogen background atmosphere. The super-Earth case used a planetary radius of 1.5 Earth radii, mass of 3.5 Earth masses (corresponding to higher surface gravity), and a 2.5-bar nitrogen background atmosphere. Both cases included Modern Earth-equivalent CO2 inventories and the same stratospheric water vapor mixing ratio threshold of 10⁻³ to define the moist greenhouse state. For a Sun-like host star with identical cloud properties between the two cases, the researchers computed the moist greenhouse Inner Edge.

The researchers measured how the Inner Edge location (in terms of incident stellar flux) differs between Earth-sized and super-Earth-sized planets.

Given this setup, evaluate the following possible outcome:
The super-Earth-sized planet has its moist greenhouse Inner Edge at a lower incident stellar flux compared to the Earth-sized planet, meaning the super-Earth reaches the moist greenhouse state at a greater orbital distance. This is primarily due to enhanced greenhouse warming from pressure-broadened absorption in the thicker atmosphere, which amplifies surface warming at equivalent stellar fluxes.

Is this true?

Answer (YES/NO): NO